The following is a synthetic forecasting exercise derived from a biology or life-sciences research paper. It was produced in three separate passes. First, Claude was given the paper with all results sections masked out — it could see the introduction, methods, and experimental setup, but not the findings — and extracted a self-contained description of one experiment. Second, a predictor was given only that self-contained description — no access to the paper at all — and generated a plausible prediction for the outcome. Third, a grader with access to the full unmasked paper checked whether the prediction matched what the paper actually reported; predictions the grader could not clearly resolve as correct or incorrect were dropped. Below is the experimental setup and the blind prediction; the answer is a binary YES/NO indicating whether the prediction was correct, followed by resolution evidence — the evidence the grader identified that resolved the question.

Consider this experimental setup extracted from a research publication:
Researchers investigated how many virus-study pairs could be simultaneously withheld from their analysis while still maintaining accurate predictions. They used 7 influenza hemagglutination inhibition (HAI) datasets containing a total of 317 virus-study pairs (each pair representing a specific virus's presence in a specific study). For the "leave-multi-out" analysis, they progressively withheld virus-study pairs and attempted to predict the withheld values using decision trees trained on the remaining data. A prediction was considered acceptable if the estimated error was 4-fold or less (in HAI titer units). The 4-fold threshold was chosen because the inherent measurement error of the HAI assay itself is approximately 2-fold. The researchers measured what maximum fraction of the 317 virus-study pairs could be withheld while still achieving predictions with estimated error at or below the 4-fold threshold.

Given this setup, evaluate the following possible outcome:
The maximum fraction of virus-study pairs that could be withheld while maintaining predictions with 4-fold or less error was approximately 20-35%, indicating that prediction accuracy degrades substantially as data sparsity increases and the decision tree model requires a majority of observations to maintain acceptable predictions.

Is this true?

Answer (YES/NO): NO